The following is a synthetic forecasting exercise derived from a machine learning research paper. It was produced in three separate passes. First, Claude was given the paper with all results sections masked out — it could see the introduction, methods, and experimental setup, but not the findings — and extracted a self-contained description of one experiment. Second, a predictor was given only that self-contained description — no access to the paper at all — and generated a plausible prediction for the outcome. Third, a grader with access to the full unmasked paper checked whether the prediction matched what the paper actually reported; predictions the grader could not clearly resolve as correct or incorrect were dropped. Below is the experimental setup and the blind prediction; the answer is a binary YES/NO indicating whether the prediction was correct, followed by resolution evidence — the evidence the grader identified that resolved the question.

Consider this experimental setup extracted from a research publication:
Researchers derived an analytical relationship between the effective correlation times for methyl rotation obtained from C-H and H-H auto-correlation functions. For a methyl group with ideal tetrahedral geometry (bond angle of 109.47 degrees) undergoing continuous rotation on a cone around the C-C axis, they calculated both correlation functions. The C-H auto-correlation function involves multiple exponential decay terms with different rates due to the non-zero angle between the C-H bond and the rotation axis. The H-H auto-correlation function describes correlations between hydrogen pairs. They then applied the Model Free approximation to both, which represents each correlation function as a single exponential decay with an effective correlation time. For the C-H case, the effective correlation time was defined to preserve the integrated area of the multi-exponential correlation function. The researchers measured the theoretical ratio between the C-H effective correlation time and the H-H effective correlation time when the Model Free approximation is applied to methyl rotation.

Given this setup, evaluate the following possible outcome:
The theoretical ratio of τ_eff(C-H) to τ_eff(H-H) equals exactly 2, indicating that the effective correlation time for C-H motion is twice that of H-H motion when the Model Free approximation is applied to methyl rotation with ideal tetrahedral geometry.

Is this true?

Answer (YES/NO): YES